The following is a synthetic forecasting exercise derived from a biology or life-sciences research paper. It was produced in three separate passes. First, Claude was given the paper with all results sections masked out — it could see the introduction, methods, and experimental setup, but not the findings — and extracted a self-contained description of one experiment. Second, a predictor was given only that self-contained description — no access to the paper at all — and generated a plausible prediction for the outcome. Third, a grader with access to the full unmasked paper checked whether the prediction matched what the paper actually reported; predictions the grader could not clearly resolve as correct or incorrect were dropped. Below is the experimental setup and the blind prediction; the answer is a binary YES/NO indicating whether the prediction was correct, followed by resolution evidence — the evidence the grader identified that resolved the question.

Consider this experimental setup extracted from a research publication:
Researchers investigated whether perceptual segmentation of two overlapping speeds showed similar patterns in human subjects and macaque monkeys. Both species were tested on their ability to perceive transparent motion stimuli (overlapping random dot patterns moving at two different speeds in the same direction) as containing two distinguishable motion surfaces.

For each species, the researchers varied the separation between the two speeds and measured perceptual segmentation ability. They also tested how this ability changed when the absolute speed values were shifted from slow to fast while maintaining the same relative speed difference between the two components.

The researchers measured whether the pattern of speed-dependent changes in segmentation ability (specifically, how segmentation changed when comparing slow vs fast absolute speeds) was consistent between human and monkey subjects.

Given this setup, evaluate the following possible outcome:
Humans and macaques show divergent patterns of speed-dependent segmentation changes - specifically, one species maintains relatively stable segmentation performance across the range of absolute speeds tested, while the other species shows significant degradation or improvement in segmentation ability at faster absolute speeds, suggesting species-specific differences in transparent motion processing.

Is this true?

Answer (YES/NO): NO